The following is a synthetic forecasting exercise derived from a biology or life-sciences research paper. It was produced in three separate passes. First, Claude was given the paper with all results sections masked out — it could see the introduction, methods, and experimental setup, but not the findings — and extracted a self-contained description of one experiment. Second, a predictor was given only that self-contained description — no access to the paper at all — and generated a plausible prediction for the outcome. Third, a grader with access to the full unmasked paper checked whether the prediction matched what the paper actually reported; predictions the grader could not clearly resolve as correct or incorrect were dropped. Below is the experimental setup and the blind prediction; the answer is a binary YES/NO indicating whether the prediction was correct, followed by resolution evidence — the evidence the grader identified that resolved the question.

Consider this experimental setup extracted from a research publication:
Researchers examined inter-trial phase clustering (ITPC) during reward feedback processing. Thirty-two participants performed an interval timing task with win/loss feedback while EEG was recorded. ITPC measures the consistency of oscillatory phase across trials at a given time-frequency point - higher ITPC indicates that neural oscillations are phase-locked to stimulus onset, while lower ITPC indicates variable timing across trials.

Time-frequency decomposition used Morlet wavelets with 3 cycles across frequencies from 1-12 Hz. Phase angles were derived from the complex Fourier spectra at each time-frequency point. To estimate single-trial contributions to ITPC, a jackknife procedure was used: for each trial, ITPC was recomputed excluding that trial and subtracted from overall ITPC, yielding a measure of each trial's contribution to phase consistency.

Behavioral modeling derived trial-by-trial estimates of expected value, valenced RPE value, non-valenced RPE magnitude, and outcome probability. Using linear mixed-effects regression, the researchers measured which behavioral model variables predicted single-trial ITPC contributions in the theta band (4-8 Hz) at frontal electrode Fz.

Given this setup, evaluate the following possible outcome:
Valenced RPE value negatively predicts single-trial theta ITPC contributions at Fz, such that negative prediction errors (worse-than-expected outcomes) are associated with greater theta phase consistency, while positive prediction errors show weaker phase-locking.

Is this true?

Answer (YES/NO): NO